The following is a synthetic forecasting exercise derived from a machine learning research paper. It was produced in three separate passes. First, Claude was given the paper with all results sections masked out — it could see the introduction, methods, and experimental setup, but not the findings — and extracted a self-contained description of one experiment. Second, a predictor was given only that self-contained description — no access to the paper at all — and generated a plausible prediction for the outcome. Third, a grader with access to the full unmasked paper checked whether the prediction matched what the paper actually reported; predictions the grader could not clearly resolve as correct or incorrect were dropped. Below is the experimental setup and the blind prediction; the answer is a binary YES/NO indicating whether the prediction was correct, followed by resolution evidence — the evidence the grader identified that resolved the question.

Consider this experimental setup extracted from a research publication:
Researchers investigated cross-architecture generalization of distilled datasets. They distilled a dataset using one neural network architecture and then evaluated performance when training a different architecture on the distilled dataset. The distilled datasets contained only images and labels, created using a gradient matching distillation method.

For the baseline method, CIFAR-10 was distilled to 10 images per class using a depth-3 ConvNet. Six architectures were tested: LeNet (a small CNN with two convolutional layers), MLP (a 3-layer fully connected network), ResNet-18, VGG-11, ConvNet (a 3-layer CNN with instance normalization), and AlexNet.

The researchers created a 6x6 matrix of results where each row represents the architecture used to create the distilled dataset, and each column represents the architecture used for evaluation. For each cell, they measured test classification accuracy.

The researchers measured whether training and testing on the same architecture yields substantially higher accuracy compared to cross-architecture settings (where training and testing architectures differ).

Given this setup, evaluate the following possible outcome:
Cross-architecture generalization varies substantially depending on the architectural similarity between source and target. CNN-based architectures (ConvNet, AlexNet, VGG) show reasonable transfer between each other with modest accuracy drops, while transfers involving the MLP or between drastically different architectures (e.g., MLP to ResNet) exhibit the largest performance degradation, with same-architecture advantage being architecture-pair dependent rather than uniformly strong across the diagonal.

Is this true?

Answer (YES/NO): NO